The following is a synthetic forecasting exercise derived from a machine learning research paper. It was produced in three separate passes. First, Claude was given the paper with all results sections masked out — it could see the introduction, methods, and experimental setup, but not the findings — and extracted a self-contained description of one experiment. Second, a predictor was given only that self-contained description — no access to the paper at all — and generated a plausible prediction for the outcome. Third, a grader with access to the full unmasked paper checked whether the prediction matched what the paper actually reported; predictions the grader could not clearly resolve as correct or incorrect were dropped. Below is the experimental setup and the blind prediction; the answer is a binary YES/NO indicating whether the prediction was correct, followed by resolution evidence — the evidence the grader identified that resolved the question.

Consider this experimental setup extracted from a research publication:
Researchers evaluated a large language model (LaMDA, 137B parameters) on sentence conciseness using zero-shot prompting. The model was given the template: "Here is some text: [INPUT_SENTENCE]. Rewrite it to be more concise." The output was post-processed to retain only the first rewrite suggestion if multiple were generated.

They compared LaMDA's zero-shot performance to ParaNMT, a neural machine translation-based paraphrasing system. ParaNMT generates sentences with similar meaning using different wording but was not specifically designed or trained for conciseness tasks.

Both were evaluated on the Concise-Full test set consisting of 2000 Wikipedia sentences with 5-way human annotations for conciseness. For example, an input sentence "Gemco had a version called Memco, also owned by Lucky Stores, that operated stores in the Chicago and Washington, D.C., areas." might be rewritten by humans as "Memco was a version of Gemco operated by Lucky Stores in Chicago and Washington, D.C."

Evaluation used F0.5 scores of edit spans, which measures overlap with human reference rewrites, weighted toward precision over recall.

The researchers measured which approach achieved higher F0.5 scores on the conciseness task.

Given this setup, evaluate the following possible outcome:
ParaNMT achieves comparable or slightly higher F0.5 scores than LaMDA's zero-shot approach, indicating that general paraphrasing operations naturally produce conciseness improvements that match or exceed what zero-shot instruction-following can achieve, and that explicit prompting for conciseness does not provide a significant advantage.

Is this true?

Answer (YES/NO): NO